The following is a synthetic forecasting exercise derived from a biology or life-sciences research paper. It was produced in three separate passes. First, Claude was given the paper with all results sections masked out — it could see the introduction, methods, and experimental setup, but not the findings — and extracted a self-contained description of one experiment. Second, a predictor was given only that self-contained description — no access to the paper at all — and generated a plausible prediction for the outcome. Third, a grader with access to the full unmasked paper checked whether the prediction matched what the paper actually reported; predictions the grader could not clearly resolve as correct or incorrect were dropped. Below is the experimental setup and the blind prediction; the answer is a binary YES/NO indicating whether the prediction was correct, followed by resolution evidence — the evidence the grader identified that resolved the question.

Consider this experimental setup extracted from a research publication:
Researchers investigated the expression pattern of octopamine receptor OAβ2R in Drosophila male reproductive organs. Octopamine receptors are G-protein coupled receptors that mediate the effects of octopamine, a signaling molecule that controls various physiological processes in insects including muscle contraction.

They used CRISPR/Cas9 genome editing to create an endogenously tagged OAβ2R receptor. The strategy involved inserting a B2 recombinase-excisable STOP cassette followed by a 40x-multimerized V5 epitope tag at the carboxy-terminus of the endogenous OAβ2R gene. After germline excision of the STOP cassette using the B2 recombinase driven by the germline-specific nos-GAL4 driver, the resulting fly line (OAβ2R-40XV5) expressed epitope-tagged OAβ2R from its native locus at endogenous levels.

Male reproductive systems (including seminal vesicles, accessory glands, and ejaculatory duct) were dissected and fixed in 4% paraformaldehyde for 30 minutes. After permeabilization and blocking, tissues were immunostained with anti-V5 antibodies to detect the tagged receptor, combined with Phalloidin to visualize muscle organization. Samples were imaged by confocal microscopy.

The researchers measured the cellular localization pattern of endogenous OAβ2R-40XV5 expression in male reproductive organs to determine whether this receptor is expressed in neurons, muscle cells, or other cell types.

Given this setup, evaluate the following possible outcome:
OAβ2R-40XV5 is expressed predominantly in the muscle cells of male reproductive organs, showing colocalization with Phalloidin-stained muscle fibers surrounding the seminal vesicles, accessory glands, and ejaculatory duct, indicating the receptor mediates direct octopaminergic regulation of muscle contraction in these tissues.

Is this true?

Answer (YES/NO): NO